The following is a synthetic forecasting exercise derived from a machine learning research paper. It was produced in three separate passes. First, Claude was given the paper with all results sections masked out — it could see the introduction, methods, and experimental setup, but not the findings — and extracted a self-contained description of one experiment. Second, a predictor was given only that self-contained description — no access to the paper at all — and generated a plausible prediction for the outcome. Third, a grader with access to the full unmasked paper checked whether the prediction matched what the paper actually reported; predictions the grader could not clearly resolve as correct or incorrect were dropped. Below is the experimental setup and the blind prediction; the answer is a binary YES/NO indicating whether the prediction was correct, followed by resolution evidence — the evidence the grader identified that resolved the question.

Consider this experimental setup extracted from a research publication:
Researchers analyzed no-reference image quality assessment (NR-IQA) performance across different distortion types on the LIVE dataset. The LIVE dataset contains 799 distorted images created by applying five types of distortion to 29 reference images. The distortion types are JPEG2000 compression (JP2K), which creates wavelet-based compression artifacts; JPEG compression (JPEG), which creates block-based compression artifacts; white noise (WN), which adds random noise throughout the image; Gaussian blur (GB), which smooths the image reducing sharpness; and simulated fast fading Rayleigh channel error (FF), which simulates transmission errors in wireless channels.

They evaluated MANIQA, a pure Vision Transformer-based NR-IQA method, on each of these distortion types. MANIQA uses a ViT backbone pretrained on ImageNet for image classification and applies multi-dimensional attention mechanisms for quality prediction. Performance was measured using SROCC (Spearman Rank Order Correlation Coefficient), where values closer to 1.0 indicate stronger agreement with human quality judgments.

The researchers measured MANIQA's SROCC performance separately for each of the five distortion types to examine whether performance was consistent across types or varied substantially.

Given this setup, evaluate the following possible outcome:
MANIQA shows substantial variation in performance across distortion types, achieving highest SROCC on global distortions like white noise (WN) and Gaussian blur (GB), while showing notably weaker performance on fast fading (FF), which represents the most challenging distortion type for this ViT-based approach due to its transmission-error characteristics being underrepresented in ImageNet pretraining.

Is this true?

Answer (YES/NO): NO